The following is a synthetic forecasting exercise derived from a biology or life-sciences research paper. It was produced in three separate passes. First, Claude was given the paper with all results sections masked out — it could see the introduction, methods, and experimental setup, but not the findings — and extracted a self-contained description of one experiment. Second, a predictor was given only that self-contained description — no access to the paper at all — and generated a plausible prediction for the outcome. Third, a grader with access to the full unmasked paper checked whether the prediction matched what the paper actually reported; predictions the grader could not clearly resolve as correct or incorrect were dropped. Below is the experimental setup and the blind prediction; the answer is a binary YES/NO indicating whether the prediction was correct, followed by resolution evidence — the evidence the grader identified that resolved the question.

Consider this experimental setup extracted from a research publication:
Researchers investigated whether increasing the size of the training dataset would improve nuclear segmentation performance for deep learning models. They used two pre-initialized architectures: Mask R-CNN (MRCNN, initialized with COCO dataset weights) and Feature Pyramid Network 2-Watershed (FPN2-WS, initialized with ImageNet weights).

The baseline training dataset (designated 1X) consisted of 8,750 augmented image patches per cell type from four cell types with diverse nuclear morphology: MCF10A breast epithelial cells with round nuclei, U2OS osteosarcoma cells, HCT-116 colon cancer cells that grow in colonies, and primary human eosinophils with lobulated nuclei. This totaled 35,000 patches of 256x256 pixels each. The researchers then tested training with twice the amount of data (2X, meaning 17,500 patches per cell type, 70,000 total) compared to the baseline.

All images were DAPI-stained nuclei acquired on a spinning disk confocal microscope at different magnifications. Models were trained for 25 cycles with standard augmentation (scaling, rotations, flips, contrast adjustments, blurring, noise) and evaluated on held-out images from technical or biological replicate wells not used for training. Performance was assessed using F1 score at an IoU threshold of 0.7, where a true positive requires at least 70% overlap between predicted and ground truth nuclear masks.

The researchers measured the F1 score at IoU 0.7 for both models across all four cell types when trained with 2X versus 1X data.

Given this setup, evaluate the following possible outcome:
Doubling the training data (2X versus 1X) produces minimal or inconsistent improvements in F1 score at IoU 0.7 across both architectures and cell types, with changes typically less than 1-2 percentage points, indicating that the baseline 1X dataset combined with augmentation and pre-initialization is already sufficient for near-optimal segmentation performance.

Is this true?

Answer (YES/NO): YES